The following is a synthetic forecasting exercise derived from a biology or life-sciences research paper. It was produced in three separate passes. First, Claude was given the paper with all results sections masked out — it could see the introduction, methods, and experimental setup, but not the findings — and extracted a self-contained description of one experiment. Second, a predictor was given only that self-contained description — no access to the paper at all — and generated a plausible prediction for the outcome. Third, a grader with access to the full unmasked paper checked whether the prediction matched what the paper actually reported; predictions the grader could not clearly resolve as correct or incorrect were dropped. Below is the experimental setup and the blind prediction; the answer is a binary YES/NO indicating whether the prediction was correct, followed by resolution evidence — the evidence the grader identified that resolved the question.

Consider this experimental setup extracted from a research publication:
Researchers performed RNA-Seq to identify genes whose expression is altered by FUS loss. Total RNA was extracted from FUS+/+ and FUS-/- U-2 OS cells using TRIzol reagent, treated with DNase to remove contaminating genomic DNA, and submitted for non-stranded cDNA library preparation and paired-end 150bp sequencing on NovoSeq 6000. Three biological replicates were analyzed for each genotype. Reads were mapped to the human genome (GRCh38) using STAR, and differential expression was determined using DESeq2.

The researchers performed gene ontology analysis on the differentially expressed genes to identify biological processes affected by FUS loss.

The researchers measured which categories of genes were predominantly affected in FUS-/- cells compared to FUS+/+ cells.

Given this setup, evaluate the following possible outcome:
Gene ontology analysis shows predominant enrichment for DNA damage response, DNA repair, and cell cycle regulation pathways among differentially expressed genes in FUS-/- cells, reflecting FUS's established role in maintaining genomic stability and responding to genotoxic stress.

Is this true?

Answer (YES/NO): NO